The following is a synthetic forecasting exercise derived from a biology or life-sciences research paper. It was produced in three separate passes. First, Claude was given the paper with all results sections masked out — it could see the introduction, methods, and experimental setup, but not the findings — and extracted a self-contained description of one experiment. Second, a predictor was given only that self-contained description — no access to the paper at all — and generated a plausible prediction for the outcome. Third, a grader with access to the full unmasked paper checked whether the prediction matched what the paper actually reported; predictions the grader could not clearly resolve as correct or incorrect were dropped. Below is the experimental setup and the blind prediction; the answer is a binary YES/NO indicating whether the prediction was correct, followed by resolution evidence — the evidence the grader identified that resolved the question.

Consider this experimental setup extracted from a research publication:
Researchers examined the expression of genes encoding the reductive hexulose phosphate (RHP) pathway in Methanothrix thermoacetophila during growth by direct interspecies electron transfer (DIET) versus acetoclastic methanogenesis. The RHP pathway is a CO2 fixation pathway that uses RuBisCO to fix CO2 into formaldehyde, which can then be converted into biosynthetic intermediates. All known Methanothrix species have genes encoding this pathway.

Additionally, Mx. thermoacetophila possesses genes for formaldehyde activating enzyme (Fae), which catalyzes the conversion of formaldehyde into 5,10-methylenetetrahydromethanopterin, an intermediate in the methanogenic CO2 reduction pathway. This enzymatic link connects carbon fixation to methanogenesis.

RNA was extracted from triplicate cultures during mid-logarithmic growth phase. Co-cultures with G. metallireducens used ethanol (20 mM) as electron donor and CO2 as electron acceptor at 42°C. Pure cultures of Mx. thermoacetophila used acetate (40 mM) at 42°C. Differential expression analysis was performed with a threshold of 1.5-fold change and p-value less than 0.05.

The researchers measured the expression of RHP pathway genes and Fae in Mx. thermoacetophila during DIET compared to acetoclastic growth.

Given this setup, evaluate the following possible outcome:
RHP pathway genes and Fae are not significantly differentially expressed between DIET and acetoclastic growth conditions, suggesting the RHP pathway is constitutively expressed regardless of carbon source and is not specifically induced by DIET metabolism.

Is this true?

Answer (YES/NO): YES